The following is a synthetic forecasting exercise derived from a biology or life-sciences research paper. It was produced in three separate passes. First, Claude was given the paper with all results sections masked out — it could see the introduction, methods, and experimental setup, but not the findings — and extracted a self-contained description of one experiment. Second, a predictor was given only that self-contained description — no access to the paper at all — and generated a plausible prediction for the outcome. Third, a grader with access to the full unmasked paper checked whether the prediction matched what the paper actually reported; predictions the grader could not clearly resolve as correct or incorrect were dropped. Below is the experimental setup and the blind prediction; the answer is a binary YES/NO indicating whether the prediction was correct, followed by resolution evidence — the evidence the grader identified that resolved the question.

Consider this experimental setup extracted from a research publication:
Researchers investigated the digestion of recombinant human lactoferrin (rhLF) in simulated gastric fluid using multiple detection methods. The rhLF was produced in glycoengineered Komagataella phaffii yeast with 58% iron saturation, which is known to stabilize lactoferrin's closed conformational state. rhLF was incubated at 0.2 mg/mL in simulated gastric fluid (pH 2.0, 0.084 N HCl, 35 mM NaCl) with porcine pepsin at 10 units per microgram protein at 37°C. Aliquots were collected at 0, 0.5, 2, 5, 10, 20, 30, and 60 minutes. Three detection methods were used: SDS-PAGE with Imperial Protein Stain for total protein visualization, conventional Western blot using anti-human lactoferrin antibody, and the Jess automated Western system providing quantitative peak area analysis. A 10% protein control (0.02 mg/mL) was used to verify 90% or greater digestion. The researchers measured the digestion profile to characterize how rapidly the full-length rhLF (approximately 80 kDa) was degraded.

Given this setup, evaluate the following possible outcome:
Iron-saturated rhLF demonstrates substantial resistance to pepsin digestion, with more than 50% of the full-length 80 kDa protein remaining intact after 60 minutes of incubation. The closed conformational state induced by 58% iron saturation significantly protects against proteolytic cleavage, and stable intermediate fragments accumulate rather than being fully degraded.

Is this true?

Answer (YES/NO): NO